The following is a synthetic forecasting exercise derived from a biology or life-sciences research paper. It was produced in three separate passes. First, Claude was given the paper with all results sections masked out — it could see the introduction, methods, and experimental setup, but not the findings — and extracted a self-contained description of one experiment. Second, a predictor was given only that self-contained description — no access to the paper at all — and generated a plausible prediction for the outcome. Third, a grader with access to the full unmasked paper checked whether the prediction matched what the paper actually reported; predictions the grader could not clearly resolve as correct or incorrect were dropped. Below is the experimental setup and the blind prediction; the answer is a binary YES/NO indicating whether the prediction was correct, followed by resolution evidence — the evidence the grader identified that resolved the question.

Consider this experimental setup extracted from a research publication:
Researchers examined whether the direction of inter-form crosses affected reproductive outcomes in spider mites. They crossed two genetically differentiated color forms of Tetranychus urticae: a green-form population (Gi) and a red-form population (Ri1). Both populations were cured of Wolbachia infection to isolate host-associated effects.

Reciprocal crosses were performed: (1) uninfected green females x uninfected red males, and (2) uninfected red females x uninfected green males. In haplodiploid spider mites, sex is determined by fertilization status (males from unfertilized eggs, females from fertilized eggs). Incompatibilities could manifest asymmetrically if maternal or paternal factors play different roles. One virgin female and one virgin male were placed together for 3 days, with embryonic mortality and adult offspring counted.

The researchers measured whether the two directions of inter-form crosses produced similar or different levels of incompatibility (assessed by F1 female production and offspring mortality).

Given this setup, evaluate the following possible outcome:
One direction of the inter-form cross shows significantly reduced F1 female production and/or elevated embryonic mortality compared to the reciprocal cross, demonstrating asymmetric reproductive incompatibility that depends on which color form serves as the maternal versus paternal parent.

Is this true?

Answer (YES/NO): YES